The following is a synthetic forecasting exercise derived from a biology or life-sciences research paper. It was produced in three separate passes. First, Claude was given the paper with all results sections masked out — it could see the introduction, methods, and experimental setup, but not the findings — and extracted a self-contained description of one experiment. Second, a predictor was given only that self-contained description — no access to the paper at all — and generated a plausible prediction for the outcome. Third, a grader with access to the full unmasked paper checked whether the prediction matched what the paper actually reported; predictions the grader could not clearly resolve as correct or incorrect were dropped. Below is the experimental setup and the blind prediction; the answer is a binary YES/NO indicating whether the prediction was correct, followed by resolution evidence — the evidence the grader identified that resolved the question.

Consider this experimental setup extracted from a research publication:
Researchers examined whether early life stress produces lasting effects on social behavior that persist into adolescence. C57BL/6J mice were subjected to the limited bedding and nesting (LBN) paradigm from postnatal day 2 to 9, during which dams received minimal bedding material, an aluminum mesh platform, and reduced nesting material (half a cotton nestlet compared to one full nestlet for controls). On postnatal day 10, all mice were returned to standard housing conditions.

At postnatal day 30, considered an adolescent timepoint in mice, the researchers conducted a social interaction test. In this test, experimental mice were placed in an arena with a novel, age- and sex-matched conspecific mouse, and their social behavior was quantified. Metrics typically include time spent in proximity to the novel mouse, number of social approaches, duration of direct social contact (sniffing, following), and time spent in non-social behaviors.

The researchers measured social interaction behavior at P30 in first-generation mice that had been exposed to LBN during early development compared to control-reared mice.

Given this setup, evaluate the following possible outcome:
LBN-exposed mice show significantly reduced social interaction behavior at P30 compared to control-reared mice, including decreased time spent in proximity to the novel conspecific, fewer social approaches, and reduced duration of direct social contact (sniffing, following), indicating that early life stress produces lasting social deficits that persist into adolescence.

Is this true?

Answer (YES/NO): NO